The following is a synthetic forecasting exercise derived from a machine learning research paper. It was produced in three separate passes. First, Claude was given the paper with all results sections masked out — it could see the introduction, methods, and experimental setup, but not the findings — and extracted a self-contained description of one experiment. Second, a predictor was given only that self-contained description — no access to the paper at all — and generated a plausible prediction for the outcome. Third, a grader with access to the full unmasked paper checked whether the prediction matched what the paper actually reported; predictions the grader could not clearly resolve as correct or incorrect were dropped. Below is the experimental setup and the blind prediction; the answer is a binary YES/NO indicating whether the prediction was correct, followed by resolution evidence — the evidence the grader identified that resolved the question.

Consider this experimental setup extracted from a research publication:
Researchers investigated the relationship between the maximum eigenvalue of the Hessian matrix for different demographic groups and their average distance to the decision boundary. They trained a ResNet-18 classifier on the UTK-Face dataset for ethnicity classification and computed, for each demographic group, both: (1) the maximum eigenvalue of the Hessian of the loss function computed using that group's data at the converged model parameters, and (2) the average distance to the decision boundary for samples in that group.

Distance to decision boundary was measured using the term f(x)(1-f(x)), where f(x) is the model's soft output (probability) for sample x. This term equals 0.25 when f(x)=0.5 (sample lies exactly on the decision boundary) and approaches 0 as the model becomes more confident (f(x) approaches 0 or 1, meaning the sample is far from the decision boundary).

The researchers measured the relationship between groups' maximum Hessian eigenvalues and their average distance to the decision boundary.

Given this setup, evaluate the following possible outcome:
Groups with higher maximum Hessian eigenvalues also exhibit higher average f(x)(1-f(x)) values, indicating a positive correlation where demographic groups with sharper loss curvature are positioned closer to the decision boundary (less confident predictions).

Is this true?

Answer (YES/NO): YES